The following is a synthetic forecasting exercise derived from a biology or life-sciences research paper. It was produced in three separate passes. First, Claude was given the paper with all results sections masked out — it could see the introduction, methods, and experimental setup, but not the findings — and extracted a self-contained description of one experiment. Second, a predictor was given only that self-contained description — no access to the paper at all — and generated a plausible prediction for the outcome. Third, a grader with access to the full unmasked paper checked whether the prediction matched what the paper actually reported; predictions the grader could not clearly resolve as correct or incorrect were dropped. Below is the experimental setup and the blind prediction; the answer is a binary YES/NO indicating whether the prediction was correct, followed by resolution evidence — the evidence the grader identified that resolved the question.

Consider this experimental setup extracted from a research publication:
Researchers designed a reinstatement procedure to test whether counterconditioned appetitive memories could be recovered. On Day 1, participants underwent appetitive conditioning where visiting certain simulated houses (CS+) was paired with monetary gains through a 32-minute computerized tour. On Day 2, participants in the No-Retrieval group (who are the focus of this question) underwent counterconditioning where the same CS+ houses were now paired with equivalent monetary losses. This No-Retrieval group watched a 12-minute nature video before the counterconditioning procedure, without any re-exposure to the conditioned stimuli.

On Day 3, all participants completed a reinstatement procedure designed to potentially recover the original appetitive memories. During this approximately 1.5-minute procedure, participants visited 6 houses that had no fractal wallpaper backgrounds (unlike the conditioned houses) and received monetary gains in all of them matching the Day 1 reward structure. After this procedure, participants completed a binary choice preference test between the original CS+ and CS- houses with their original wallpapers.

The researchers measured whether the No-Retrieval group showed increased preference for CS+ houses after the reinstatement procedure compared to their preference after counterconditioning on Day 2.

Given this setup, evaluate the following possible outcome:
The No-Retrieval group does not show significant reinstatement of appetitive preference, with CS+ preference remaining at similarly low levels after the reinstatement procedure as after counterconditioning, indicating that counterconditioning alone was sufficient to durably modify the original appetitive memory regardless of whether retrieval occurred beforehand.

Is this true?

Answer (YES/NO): NO